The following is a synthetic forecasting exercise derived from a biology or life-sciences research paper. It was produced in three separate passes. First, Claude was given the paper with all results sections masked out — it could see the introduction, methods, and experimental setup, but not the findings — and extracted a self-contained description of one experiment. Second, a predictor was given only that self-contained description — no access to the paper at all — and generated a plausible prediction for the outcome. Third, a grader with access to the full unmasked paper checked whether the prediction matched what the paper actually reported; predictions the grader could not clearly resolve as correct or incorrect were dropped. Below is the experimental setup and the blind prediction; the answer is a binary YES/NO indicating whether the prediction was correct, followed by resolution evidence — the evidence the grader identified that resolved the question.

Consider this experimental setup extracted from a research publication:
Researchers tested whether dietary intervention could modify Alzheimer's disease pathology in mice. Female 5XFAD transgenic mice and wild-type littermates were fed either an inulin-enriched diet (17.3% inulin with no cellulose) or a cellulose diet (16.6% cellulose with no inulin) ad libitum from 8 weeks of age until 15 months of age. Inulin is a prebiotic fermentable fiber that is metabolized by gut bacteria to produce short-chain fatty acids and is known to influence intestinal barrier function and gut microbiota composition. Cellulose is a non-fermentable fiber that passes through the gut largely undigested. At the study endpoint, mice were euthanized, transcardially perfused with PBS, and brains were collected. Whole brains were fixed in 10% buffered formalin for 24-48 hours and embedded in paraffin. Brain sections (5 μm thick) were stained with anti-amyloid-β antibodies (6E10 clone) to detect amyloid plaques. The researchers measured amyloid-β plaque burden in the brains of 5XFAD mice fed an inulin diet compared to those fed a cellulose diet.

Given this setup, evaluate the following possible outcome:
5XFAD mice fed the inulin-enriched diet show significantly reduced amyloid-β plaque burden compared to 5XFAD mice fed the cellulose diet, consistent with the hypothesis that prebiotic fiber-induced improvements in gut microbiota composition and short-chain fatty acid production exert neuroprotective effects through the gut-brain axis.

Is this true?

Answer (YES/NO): NO